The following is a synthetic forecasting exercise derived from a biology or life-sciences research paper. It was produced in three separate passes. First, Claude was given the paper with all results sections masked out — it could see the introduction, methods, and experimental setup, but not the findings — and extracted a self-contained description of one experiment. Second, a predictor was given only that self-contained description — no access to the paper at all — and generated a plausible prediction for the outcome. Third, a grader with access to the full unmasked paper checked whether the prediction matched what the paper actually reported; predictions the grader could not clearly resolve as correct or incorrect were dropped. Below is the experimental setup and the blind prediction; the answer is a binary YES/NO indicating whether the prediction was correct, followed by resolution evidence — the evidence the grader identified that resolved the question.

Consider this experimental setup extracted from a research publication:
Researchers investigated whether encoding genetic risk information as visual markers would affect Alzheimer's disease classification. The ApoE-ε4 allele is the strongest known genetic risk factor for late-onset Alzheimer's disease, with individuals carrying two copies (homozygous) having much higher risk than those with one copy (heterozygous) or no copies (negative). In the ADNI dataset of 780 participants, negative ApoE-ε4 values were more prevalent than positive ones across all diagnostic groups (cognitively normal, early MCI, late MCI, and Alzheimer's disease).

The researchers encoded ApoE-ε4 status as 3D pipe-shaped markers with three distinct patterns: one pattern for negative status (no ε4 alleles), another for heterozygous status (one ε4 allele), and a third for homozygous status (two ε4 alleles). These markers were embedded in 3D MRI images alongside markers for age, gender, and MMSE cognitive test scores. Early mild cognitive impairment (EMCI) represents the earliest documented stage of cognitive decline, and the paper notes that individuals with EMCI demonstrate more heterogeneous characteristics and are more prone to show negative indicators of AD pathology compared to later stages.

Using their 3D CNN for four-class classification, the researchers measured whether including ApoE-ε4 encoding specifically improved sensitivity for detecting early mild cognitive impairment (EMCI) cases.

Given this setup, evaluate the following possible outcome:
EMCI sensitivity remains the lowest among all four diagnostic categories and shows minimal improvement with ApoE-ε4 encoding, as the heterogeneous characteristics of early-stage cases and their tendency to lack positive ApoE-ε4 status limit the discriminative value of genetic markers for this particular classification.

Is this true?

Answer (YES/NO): NO